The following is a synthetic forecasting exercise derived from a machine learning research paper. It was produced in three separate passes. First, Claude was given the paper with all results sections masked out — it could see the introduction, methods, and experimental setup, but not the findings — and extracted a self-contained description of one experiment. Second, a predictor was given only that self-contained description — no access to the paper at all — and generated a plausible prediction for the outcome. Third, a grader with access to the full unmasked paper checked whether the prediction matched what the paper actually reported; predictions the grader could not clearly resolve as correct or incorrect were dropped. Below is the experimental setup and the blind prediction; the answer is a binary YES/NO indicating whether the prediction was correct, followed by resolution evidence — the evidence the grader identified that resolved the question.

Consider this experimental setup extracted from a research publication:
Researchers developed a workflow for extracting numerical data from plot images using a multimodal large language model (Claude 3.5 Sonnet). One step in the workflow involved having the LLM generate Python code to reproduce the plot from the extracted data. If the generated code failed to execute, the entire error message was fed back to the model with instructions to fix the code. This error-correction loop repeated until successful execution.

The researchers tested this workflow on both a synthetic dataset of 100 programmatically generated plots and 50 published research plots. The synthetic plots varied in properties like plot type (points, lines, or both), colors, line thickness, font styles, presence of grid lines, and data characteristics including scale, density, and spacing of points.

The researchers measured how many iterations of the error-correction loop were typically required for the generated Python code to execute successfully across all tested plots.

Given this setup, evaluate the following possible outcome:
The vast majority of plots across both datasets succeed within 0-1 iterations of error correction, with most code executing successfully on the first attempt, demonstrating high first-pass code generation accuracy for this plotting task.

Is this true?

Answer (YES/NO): NO